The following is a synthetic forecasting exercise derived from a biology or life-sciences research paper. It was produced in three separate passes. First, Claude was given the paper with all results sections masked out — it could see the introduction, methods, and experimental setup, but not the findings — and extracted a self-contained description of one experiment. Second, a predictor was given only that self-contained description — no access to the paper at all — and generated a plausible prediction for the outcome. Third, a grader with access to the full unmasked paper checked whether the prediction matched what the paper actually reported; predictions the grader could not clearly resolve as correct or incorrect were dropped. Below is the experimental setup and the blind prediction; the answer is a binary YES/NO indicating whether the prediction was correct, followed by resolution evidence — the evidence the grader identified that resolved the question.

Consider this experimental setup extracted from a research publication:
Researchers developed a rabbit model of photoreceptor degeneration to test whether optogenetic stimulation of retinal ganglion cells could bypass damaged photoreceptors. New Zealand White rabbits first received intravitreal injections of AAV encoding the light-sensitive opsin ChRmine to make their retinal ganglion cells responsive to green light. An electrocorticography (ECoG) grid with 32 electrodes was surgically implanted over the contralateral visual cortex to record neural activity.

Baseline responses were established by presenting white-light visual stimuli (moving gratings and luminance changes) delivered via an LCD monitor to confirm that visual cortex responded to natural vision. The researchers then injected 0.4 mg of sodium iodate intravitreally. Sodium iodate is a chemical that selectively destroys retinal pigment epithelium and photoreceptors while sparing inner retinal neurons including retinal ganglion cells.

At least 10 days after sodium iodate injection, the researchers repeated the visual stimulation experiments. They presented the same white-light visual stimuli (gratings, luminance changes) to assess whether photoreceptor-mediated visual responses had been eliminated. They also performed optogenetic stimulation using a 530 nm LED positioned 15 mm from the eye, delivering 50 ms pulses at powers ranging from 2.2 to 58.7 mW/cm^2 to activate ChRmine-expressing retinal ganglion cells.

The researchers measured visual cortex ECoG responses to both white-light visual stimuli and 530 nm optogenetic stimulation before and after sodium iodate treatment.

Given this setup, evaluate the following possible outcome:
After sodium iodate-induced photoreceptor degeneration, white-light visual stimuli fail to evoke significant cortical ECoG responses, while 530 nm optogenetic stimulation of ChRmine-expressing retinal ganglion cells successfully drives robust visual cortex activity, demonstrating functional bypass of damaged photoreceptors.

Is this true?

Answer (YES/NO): YES